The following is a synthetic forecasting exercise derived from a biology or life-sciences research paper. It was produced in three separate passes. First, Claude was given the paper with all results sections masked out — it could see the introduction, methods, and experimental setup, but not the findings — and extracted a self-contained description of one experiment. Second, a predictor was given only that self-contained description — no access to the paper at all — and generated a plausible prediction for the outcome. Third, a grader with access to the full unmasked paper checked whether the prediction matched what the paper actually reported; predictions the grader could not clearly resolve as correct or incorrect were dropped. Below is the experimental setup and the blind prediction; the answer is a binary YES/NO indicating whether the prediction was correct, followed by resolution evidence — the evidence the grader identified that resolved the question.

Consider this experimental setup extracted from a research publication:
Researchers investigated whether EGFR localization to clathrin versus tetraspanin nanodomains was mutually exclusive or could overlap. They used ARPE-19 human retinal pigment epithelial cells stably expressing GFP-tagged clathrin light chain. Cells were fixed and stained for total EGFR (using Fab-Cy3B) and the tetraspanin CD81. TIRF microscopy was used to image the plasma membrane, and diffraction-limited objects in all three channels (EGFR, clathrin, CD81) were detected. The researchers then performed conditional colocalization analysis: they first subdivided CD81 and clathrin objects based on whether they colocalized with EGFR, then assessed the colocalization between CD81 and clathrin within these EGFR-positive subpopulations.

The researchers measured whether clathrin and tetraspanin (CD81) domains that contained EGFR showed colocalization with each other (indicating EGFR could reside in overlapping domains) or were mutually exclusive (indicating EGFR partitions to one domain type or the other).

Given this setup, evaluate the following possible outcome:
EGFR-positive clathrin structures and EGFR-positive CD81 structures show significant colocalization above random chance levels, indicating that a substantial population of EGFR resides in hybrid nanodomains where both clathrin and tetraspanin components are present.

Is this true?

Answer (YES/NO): YES